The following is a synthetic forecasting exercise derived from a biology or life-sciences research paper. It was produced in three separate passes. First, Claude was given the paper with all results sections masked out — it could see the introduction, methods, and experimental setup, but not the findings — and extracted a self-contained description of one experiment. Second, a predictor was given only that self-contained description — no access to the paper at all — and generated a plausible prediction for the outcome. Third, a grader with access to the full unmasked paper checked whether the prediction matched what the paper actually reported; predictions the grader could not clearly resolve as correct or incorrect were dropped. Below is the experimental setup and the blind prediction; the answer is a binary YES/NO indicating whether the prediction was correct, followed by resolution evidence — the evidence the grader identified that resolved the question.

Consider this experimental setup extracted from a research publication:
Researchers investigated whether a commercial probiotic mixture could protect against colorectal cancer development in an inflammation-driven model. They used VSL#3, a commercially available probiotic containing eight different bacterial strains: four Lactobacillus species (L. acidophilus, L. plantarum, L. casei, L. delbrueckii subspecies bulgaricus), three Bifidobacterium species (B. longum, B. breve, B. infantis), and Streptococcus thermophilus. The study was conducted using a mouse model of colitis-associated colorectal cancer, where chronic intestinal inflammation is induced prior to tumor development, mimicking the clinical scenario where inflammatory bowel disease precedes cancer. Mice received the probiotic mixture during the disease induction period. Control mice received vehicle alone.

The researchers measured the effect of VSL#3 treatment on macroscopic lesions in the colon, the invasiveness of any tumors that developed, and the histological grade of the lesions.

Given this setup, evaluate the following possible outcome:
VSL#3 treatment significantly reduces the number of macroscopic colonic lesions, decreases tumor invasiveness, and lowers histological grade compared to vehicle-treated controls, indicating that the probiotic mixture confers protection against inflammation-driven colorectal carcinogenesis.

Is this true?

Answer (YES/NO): NO